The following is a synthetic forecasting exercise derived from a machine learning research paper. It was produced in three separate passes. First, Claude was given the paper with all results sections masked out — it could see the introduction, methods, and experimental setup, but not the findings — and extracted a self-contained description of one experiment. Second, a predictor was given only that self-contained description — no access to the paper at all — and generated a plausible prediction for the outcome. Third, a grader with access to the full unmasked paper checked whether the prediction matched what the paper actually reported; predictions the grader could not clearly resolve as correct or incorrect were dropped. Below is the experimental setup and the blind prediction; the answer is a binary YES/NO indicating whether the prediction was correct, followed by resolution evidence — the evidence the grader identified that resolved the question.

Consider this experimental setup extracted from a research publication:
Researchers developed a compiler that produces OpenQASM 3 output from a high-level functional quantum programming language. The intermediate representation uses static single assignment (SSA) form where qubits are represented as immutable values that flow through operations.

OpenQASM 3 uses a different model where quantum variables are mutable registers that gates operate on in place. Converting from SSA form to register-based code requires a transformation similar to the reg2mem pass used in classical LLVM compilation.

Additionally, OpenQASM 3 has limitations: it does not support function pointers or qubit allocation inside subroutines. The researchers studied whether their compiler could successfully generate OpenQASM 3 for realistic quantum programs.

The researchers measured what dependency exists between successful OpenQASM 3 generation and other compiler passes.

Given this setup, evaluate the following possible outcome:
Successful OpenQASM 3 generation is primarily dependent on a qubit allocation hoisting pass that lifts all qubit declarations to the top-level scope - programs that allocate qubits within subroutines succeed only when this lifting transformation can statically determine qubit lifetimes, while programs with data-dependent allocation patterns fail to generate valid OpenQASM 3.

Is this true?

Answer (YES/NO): NO